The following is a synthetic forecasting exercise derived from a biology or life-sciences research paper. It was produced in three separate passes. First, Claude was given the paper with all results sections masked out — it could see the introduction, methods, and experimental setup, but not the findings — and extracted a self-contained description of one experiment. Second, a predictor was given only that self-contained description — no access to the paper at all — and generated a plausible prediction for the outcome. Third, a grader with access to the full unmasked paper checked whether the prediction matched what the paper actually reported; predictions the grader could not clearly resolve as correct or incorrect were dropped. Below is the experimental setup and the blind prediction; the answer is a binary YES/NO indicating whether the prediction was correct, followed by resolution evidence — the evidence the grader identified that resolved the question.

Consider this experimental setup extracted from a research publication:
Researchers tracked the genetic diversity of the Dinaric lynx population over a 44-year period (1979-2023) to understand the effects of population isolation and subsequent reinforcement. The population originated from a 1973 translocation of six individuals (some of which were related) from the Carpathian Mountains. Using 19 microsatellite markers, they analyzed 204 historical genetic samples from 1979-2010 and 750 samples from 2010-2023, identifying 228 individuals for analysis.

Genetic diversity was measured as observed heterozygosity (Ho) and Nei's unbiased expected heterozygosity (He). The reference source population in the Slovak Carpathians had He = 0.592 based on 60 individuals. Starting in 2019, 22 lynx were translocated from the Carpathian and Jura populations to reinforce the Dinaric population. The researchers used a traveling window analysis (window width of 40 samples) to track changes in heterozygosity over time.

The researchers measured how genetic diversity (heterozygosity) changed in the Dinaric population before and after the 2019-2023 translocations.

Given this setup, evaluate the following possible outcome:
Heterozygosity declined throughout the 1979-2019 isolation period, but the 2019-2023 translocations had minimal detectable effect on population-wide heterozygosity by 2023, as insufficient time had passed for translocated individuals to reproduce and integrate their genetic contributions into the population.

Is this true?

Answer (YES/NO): NO